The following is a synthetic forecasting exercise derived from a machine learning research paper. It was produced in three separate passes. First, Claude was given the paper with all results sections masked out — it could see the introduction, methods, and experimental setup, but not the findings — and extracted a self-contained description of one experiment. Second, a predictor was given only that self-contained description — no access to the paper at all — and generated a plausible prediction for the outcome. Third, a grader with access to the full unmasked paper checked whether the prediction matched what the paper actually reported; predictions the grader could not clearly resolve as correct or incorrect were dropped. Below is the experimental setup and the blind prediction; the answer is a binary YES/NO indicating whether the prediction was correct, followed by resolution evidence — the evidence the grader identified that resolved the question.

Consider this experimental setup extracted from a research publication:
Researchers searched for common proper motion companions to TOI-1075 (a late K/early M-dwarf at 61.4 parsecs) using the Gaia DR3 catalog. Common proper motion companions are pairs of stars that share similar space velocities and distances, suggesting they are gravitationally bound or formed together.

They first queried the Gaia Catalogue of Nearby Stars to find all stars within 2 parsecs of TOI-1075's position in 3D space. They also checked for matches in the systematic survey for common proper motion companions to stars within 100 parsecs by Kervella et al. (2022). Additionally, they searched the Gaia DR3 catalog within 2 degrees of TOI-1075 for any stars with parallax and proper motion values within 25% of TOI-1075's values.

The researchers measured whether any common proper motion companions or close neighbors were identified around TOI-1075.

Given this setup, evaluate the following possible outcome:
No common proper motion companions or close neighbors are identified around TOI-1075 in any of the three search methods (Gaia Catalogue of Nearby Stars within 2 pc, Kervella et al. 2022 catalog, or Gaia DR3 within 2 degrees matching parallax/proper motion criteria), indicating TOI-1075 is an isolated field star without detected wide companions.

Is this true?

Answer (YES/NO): YES